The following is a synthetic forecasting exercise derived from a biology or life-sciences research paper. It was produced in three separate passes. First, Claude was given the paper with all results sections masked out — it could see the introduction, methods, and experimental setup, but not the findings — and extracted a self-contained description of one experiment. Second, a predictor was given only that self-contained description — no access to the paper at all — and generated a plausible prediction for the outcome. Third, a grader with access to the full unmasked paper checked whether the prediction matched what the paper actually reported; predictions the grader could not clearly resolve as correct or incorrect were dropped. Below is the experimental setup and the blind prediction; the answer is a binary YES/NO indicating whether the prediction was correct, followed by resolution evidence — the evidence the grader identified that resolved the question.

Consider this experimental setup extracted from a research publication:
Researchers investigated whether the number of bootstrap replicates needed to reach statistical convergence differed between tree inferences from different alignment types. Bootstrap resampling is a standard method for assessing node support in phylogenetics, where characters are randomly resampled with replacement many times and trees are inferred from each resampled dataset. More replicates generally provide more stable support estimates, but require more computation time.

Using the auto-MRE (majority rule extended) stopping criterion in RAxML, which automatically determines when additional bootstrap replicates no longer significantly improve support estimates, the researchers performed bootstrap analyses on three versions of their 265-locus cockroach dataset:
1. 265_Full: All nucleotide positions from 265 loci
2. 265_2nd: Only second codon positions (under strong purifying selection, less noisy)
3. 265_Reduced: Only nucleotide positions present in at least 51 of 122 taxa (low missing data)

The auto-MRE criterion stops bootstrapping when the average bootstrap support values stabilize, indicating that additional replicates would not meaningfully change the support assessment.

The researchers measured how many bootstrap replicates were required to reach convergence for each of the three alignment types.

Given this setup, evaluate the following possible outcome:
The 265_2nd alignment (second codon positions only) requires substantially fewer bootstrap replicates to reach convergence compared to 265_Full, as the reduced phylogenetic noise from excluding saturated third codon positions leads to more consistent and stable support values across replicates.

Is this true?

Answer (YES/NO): NO